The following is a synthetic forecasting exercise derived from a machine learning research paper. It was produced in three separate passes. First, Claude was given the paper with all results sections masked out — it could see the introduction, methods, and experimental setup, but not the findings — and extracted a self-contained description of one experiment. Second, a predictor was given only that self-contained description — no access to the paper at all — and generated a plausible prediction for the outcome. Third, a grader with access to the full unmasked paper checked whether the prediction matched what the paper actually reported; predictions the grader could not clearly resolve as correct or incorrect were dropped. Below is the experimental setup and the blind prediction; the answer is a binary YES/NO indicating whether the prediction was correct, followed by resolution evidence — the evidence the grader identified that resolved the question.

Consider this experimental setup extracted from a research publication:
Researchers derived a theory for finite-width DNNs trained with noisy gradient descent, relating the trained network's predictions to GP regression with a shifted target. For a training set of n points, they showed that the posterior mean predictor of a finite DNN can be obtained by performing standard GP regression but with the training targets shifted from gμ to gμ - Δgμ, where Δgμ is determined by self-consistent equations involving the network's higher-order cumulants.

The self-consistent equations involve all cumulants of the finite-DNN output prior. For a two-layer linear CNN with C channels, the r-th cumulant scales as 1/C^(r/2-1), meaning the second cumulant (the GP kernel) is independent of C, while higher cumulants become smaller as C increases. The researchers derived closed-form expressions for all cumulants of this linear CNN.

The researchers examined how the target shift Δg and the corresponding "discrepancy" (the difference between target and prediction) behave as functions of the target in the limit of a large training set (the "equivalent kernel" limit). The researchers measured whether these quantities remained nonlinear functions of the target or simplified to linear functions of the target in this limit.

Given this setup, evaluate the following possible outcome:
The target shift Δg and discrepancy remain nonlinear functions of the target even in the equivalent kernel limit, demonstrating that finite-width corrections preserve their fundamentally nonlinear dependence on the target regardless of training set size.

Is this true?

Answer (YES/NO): NO